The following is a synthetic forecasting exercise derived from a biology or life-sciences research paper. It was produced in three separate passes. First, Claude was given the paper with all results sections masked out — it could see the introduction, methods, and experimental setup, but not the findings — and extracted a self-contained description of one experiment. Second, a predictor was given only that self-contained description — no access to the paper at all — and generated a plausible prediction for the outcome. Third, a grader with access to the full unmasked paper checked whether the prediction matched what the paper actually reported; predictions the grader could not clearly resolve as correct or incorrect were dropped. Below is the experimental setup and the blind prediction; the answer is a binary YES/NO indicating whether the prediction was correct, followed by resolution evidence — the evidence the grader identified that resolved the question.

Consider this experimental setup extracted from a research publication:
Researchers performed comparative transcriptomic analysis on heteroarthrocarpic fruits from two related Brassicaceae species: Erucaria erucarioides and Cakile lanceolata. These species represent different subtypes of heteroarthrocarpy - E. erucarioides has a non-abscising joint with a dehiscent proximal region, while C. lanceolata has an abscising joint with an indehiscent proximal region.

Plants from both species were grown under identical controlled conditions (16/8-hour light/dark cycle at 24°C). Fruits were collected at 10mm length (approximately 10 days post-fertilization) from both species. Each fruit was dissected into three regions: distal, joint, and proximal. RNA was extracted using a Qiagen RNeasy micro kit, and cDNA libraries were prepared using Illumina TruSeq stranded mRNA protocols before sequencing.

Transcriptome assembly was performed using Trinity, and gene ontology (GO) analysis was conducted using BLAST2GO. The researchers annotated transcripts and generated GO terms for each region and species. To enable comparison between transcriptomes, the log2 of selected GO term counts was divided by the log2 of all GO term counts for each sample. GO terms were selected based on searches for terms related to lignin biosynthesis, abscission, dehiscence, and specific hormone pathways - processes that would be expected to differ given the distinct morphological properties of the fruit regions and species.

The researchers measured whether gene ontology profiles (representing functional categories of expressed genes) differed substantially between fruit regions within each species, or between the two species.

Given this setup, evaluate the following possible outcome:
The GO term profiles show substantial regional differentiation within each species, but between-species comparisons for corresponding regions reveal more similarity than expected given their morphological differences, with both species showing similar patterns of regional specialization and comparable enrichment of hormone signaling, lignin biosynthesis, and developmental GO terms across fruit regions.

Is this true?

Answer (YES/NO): NO